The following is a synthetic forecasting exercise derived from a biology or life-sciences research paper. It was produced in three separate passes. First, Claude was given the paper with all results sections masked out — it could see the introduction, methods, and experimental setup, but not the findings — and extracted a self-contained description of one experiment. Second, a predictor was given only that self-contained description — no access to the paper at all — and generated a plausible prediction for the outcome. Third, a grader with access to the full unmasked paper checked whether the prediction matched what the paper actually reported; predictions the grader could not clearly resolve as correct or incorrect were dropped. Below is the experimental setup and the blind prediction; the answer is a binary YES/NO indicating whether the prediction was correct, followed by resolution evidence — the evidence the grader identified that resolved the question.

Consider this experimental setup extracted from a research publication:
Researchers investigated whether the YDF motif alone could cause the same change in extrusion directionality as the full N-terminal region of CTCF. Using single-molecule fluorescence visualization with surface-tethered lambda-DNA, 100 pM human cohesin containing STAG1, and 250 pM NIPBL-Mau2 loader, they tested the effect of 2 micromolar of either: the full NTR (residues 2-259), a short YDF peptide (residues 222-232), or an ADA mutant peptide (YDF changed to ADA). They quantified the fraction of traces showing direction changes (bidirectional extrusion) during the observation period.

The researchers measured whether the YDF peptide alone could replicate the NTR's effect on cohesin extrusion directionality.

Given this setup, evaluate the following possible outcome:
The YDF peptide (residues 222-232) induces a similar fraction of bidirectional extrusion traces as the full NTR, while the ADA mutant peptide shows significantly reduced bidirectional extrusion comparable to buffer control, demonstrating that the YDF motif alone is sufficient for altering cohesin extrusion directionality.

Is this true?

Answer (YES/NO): NO